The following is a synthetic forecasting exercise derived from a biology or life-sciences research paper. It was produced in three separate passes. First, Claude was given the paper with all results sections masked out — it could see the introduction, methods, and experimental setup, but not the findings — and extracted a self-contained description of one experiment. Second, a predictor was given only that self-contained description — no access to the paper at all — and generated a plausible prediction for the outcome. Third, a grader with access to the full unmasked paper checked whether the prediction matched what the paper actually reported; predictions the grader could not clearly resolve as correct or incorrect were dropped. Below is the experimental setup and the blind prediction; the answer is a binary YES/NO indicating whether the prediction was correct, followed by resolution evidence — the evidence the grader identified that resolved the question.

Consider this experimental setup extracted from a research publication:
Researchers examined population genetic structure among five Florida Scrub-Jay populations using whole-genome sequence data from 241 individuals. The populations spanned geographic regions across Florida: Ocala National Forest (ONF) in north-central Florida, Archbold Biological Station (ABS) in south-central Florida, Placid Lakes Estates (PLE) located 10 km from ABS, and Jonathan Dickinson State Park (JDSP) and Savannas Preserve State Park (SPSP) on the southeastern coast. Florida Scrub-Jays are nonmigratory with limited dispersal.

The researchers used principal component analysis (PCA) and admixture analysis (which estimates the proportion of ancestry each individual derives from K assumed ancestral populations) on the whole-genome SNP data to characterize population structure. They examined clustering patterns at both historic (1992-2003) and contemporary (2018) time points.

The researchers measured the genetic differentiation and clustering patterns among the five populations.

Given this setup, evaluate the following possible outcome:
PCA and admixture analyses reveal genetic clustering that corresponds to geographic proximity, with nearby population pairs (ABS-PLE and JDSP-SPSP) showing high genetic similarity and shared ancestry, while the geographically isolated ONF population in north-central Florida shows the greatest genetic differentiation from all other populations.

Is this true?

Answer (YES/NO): NO